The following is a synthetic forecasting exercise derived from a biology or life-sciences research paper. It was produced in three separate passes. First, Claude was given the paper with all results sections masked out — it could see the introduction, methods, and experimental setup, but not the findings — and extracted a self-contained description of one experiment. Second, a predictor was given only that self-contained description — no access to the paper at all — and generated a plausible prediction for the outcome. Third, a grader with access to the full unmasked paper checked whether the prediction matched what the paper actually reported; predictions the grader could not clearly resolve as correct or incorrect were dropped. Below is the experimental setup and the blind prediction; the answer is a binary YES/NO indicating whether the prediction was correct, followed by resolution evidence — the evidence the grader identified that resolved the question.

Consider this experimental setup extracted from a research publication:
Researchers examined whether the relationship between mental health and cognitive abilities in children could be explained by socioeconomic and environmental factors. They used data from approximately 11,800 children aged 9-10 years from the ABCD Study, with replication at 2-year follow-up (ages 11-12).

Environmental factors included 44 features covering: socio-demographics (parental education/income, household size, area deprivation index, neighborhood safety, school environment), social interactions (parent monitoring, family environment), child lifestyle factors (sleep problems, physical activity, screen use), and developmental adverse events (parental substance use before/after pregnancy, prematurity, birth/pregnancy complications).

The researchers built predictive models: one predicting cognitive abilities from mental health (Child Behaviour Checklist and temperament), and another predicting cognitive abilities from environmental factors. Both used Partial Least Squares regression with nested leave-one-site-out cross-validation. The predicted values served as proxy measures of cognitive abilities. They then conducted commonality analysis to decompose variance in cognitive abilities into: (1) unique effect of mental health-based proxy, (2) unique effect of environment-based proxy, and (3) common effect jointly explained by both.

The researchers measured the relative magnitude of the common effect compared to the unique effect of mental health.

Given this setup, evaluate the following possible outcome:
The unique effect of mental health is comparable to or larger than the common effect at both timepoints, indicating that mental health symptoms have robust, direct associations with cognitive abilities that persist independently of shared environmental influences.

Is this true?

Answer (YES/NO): NO